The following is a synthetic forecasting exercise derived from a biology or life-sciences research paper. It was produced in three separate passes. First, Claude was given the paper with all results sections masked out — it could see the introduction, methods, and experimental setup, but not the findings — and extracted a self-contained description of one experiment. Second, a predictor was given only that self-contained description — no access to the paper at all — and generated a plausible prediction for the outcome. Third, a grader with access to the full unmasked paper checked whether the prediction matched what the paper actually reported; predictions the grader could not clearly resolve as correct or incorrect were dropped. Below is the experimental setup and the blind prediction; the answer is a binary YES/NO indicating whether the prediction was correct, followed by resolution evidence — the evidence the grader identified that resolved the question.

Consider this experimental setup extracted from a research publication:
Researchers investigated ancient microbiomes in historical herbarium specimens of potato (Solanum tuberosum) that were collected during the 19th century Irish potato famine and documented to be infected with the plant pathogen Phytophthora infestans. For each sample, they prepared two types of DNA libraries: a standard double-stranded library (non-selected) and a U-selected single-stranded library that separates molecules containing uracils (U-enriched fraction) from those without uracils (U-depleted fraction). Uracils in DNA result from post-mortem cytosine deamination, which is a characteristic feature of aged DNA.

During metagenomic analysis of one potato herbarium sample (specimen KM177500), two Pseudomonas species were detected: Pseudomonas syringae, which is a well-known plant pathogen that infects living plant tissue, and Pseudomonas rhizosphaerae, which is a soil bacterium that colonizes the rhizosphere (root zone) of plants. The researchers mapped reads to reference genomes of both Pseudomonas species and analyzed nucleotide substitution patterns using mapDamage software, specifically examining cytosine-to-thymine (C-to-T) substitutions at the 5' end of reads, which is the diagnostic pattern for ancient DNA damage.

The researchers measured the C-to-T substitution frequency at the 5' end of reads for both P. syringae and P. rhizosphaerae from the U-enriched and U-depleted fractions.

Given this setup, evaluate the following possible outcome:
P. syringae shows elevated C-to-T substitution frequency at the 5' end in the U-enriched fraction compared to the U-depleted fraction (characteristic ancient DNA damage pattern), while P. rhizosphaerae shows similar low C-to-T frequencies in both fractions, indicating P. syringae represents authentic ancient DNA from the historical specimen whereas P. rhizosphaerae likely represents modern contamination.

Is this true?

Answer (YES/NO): NO